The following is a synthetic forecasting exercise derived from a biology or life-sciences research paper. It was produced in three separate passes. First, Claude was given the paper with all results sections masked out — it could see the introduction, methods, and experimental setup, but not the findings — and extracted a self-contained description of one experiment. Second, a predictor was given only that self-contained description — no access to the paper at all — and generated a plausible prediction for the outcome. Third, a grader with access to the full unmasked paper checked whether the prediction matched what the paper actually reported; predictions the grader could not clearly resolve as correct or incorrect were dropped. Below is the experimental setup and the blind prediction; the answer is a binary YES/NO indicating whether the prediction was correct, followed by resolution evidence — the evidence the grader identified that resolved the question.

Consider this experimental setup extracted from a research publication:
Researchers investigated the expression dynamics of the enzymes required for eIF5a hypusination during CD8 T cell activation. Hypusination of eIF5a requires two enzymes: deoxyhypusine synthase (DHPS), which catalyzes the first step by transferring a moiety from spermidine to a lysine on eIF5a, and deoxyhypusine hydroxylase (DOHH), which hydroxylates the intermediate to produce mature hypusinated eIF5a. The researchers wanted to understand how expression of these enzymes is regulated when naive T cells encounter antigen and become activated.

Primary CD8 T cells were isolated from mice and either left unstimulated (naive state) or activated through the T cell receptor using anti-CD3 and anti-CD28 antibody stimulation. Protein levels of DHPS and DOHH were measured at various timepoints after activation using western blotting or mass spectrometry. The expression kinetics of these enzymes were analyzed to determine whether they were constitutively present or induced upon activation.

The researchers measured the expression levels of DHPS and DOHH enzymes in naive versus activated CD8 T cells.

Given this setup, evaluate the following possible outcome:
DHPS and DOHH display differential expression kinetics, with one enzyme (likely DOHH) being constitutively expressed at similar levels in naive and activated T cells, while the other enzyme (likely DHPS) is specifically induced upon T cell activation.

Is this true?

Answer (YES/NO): NO